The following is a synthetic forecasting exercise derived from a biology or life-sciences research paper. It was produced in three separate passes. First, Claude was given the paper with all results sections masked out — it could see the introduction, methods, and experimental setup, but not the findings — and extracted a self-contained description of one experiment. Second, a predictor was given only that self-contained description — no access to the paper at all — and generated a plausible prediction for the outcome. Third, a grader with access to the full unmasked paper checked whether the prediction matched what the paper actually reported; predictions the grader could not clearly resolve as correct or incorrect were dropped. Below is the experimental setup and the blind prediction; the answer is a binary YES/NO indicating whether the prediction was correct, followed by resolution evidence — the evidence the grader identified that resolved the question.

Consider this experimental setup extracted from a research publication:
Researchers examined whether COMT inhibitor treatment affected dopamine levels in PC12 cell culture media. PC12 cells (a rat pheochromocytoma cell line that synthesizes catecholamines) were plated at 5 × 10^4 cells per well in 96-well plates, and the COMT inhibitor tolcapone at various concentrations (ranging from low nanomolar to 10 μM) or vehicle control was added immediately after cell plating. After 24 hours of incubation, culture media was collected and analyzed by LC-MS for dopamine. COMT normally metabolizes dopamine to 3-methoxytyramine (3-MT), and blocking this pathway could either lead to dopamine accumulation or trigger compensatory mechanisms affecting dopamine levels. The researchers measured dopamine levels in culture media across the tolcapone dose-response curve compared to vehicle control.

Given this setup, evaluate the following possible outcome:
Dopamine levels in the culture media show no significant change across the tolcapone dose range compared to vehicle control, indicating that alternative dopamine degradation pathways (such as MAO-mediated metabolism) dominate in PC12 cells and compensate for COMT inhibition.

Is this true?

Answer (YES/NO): NO